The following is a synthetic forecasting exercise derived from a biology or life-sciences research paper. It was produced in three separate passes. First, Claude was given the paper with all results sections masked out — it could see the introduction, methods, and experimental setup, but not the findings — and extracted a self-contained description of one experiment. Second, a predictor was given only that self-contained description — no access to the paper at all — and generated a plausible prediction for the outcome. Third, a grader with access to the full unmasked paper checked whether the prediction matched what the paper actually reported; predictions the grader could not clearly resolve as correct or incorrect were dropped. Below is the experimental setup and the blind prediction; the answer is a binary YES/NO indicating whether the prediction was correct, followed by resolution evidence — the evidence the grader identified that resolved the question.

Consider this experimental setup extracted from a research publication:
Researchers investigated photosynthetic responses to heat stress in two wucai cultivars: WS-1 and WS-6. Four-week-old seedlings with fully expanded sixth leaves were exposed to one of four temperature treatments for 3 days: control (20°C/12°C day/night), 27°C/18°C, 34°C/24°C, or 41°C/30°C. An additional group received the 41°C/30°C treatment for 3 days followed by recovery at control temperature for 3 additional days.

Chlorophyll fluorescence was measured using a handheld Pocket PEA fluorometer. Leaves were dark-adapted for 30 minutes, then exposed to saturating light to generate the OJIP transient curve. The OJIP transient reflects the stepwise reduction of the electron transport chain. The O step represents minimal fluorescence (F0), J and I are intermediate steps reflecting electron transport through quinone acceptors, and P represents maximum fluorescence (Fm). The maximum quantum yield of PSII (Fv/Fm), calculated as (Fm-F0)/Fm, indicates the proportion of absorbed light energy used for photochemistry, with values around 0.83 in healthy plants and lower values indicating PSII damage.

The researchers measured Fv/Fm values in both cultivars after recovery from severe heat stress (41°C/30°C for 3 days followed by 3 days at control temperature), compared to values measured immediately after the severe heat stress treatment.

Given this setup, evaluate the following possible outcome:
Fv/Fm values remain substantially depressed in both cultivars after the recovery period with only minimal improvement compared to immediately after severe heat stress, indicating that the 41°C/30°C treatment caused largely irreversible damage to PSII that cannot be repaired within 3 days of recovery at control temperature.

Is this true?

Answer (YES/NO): NO